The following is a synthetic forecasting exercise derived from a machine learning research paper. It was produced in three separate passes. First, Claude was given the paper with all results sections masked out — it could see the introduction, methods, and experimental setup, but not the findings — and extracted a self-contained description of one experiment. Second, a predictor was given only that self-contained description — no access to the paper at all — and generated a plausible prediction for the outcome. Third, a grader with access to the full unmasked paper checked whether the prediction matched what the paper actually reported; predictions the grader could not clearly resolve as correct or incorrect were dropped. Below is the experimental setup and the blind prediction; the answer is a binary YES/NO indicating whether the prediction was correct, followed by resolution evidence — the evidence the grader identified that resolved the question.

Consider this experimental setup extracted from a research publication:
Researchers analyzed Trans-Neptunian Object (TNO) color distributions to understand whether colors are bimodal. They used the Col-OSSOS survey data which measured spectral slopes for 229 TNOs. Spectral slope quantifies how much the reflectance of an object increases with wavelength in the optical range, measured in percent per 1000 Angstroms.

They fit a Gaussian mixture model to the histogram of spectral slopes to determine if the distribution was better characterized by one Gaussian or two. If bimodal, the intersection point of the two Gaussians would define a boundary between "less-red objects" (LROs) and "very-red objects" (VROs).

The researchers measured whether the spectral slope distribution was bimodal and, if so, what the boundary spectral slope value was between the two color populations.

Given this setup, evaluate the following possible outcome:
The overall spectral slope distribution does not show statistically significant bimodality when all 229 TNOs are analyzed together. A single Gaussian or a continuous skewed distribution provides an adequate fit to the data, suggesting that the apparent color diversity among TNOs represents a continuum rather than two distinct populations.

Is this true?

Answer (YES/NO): NO